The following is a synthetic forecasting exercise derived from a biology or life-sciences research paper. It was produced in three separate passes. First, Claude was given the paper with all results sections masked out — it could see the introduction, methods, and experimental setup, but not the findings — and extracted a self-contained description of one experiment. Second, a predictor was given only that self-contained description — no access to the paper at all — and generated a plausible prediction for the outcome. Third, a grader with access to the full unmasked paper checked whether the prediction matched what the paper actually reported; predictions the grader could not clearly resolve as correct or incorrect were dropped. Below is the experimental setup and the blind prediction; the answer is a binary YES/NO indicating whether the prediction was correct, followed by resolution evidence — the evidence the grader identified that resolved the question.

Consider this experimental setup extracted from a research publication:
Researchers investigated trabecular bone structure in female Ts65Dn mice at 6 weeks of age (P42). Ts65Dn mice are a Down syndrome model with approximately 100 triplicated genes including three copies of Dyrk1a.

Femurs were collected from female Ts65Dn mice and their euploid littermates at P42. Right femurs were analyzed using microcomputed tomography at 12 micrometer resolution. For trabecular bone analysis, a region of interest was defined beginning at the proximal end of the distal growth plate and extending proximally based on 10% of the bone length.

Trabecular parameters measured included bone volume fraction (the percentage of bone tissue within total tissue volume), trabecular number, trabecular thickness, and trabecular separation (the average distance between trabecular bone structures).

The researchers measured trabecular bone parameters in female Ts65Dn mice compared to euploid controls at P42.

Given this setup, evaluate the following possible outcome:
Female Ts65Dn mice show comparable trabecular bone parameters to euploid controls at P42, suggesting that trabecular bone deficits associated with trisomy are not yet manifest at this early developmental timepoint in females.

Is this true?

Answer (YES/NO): NO